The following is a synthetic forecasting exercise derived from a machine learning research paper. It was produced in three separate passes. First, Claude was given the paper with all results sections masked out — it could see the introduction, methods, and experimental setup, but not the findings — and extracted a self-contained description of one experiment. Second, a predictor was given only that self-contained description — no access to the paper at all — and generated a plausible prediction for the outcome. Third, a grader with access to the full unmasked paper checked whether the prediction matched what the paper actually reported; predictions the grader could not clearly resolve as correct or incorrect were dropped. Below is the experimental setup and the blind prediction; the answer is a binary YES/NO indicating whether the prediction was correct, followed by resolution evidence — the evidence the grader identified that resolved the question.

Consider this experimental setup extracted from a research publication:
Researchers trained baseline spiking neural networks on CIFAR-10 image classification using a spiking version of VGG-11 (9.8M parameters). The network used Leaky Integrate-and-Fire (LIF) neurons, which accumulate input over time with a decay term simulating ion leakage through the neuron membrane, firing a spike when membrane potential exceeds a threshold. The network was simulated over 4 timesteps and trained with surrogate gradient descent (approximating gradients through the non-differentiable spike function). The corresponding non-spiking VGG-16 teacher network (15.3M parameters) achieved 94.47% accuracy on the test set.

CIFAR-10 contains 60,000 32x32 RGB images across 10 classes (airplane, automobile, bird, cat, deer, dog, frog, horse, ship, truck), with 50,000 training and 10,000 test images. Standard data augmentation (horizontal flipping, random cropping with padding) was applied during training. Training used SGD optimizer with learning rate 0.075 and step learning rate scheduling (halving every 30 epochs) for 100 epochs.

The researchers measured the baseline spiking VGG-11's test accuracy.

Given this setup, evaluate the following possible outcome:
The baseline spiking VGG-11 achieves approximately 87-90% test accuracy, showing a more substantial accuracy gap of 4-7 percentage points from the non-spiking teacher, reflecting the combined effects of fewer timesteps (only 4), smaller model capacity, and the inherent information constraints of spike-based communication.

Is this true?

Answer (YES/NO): NO